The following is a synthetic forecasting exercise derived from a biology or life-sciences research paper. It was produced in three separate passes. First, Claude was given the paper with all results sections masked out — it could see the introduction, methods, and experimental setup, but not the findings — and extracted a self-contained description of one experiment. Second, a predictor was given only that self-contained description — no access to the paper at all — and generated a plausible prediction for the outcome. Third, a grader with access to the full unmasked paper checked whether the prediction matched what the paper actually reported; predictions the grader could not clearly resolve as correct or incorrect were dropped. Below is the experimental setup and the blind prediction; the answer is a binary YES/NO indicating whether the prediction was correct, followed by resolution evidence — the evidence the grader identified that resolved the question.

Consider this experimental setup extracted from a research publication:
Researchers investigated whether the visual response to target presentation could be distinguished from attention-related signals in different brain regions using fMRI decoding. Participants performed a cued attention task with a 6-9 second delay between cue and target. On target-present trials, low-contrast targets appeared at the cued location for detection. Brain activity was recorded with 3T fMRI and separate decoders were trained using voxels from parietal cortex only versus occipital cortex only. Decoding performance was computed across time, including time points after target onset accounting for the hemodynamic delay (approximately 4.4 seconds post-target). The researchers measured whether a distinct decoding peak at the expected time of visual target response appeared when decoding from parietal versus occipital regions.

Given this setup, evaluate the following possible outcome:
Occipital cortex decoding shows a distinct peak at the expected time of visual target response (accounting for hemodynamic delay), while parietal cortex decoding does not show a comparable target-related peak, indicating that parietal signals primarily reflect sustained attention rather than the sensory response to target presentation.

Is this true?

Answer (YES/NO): YES